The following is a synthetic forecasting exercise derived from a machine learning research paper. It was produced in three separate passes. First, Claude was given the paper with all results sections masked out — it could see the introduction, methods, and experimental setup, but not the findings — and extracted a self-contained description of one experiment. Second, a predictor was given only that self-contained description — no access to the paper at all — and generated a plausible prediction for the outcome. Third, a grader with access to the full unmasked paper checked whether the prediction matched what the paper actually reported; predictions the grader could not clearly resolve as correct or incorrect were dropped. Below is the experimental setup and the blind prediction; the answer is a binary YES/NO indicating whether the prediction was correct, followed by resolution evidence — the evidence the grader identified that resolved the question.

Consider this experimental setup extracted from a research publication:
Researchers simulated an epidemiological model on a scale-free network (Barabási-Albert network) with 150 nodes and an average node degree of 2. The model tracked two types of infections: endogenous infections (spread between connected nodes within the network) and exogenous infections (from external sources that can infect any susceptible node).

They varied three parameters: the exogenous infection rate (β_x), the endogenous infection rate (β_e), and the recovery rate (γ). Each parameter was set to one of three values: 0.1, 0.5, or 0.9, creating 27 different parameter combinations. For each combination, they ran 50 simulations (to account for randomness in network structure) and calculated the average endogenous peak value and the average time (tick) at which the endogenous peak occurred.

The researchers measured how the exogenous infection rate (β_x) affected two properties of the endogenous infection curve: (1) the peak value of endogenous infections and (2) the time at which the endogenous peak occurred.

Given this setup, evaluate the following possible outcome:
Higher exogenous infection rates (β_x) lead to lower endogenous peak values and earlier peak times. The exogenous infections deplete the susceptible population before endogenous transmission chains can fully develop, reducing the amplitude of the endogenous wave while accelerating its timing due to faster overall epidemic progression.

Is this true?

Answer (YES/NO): NO